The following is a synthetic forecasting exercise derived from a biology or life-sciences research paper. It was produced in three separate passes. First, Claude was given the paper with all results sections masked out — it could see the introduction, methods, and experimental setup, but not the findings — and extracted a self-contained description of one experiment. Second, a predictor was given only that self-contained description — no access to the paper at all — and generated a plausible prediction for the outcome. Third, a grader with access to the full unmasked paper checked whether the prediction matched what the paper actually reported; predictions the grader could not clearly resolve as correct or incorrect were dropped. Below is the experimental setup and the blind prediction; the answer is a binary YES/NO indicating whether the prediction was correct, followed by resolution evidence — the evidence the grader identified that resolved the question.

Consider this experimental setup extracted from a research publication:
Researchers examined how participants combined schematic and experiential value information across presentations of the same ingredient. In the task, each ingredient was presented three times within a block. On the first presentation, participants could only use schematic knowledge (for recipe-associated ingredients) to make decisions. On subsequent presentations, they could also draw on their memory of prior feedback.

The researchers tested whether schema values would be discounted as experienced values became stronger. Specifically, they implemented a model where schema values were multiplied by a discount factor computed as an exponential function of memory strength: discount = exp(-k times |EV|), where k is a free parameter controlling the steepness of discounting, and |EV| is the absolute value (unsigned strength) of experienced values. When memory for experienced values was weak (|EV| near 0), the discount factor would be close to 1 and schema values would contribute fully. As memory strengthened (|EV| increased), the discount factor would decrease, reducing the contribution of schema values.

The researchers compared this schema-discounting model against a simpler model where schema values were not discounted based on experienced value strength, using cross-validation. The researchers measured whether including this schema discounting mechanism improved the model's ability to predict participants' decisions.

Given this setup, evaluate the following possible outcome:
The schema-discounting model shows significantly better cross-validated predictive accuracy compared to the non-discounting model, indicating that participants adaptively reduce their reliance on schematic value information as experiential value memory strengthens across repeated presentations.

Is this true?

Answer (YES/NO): YES